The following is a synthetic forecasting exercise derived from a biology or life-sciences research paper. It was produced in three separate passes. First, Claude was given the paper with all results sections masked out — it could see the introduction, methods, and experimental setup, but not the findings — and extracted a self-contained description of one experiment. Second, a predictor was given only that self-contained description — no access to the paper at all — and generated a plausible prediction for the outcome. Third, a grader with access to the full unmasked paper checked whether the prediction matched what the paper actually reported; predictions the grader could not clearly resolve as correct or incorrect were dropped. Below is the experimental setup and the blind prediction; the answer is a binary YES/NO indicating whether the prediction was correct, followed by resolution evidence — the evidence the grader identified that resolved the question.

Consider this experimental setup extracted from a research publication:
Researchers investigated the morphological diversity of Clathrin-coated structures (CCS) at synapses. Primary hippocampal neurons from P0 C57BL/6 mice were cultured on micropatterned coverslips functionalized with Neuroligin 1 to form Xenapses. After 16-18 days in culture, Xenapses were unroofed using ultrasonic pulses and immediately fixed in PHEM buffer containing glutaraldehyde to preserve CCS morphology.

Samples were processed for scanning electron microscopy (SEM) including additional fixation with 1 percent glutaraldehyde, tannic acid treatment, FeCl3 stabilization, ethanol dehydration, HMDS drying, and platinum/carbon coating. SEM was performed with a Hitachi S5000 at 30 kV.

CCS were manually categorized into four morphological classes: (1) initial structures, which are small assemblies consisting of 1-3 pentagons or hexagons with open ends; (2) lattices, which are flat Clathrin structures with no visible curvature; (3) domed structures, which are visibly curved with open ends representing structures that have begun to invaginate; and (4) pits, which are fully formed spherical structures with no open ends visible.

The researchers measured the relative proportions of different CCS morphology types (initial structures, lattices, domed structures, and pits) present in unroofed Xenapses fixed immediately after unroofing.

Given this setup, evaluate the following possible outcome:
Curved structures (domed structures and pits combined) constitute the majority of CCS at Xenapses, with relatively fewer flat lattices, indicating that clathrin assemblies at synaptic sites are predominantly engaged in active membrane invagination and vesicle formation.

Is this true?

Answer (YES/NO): YES